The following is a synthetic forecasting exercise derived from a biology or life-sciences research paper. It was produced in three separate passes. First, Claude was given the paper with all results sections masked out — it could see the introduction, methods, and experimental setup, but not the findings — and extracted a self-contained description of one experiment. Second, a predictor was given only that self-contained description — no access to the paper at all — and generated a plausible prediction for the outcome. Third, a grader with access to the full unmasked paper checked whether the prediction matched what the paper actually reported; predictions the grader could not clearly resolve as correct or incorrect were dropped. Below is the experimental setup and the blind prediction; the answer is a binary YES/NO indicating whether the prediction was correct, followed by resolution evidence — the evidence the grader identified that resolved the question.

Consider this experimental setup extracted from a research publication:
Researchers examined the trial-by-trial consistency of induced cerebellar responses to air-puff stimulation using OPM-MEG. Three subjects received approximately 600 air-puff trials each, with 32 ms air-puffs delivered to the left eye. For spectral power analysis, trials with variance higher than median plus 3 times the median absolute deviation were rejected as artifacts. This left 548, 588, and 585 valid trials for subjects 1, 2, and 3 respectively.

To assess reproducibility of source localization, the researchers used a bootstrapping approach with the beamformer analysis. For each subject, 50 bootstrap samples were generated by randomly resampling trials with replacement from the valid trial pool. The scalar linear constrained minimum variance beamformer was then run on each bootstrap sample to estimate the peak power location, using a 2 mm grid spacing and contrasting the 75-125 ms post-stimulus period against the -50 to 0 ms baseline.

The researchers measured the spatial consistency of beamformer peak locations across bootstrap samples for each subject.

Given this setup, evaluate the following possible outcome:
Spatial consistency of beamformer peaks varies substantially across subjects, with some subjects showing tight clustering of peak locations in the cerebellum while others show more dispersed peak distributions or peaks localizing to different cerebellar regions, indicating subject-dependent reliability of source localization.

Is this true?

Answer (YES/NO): NO